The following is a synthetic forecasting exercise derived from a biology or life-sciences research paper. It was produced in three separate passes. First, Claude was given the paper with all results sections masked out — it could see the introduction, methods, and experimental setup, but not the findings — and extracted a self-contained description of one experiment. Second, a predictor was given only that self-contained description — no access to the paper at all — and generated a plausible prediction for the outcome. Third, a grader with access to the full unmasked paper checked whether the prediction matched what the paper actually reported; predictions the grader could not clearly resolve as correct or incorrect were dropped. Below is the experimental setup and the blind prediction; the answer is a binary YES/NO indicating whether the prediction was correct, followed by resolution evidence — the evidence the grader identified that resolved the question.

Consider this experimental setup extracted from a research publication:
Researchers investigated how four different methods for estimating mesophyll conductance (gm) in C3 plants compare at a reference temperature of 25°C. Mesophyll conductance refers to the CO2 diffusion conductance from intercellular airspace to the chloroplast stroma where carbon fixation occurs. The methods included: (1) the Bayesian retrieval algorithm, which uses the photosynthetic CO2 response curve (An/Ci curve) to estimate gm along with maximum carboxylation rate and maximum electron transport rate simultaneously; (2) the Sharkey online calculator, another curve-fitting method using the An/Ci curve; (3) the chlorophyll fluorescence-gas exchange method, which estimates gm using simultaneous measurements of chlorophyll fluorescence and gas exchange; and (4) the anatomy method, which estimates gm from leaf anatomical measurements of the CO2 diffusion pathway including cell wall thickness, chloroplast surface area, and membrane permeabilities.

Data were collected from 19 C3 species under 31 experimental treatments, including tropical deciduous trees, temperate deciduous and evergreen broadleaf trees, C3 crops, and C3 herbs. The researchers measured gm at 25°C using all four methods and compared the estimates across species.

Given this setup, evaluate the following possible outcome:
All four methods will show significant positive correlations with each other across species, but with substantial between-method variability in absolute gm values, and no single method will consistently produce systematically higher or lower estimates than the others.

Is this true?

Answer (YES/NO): NO